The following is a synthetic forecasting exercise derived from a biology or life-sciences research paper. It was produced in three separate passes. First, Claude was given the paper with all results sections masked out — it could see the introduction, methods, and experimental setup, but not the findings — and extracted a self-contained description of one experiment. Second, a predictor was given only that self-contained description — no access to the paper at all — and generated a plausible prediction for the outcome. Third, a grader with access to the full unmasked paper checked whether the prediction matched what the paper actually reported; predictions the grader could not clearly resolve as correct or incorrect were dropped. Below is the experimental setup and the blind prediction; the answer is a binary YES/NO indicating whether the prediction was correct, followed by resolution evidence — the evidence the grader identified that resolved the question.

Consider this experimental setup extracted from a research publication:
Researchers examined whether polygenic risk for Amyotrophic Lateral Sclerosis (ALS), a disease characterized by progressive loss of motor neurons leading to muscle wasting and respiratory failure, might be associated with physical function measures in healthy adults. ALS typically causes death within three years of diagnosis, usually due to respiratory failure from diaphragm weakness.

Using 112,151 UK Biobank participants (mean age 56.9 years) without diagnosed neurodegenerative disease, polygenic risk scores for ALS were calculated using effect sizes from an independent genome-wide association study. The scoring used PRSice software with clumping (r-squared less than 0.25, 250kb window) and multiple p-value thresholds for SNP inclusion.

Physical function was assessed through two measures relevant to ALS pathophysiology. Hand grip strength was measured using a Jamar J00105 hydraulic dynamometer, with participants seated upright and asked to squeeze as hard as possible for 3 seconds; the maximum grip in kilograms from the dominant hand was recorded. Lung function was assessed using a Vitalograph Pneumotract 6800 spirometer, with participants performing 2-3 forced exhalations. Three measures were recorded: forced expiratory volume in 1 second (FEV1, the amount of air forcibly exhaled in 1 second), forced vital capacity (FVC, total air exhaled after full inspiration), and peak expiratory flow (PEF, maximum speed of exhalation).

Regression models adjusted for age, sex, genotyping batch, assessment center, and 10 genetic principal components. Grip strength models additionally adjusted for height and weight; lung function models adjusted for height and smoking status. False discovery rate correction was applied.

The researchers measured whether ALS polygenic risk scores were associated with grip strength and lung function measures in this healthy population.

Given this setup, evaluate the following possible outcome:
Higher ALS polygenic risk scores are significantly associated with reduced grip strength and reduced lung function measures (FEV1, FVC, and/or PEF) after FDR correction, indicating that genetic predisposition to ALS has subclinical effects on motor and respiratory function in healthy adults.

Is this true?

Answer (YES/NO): NO